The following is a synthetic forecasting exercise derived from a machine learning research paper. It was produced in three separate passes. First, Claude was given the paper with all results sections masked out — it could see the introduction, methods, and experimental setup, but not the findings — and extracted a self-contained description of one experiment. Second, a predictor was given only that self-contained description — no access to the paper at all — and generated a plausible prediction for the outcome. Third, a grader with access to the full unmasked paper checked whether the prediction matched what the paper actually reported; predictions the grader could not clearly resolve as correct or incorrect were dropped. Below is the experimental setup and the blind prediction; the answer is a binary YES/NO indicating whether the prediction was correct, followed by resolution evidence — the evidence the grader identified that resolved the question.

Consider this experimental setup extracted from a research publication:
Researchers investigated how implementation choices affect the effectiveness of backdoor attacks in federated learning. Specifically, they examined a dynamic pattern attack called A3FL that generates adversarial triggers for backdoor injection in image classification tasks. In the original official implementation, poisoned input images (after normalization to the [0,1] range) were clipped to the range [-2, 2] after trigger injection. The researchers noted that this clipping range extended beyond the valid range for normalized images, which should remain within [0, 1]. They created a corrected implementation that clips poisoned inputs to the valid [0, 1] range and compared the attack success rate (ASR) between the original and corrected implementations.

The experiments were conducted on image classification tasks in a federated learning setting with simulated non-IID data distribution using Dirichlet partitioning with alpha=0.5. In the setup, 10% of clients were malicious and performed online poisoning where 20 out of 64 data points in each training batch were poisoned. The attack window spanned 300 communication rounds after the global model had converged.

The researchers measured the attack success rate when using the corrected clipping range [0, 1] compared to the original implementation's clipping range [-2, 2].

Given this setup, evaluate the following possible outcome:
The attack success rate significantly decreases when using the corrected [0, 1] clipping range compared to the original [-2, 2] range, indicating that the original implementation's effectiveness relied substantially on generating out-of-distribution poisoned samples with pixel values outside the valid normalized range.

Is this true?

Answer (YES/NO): YES